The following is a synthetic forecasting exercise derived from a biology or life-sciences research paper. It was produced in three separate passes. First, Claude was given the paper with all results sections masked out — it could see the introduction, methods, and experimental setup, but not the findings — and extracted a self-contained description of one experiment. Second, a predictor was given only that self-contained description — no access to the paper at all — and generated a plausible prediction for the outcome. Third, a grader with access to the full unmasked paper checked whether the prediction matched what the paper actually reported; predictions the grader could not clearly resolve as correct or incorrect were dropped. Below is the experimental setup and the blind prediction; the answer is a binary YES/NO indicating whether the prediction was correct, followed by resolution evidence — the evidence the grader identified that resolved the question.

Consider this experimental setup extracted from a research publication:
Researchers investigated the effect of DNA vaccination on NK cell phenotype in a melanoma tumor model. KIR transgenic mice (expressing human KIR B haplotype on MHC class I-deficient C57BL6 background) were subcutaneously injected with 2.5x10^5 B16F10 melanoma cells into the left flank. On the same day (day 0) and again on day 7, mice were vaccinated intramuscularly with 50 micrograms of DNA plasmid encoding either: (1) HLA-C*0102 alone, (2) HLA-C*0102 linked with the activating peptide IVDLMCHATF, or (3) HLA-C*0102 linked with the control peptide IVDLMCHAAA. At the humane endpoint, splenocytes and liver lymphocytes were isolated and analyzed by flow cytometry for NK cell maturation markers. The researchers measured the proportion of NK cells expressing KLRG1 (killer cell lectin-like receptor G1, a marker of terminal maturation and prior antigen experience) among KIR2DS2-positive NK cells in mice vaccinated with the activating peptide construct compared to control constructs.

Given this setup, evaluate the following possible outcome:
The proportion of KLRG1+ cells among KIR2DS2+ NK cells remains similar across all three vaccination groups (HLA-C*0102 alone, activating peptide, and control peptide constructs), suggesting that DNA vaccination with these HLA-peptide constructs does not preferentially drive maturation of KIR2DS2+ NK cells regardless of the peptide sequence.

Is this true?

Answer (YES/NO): NO